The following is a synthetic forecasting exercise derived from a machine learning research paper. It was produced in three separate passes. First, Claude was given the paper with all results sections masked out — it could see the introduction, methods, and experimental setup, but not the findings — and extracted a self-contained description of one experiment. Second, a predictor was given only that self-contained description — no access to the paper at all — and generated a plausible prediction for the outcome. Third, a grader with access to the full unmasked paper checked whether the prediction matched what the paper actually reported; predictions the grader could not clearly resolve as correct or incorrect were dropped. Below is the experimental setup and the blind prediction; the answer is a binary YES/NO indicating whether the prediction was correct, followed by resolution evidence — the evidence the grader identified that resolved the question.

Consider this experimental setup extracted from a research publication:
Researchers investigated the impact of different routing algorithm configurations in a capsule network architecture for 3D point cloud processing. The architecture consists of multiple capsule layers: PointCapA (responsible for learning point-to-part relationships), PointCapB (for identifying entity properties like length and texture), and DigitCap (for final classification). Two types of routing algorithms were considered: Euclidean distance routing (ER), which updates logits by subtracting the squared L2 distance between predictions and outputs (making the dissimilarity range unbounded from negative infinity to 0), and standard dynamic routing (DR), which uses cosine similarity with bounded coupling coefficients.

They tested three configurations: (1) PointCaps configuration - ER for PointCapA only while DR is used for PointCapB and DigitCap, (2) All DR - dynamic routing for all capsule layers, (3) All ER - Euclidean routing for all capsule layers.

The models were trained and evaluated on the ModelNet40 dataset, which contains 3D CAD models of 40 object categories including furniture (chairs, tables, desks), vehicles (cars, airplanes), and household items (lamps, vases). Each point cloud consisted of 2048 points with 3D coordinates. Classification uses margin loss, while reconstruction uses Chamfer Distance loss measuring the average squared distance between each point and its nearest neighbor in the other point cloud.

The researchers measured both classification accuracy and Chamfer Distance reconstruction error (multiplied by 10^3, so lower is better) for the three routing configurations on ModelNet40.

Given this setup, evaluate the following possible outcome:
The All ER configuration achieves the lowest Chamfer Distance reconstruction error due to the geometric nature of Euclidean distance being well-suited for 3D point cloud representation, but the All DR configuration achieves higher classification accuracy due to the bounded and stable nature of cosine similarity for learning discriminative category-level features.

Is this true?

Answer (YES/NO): NO